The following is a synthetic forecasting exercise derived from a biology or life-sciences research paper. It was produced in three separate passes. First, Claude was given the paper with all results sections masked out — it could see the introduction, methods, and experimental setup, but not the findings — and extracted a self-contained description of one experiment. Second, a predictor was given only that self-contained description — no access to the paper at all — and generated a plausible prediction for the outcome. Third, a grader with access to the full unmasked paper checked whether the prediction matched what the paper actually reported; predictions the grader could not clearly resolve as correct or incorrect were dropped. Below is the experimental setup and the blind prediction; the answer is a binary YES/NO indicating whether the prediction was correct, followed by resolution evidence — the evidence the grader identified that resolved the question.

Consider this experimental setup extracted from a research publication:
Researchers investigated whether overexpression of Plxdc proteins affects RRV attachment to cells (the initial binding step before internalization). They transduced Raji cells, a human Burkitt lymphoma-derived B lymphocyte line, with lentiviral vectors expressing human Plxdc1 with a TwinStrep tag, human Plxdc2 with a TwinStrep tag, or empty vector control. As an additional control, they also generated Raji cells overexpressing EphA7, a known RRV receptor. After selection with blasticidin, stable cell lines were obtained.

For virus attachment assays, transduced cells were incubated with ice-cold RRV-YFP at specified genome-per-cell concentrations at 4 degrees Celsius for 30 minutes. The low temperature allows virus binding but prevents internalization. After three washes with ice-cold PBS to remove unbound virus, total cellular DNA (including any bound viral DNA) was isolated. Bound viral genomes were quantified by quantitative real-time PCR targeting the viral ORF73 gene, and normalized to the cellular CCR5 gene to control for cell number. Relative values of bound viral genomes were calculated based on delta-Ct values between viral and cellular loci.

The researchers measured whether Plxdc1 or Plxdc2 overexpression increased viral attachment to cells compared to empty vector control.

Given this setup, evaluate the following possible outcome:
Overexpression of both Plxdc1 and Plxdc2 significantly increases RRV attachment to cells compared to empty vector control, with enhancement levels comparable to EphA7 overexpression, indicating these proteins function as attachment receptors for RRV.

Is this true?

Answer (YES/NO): NO